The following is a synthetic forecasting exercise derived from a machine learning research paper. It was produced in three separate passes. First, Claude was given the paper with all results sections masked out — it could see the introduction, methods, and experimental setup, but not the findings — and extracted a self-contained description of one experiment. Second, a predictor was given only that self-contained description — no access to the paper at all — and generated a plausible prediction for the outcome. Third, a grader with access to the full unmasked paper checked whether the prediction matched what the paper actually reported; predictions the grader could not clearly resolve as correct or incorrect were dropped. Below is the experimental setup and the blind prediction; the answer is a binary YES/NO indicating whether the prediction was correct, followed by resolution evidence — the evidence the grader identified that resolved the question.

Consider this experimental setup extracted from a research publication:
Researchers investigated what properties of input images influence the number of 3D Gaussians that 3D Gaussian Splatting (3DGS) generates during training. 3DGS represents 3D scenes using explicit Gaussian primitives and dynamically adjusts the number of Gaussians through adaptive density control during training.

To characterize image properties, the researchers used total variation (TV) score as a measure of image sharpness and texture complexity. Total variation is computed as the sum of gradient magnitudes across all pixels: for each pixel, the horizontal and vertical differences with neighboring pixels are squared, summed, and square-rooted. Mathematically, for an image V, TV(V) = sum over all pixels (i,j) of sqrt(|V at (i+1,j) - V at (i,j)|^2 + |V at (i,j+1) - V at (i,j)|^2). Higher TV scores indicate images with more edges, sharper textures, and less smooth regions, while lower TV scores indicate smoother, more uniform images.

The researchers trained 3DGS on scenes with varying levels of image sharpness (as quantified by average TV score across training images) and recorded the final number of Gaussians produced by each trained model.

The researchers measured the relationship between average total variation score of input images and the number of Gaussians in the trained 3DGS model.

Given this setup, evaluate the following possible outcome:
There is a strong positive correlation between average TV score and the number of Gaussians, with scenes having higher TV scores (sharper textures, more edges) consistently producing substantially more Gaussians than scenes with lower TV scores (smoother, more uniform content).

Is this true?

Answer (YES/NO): YES